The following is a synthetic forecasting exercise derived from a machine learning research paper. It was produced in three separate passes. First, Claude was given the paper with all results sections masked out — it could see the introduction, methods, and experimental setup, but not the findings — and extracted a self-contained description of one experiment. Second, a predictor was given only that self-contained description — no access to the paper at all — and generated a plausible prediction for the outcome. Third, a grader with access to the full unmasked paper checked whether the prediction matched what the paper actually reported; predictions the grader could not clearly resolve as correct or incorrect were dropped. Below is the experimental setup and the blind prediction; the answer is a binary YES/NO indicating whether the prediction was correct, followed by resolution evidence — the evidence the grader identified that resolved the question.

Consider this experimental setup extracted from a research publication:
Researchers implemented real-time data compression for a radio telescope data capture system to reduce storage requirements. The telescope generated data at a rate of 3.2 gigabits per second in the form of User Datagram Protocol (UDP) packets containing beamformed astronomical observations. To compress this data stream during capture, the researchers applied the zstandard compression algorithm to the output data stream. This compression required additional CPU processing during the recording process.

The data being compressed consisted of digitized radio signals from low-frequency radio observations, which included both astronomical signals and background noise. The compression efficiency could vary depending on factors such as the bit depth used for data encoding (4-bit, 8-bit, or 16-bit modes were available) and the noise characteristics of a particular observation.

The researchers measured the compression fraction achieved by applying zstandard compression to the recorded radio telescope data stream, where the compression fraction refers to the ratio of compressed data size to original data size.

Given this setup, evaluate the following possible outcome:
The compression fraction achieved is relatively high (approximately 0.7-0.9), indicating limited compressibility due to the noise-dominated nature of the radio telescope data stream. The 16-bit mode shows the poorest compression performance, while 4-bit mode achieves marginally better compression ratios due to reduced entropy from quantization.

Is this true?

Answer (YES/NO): NO